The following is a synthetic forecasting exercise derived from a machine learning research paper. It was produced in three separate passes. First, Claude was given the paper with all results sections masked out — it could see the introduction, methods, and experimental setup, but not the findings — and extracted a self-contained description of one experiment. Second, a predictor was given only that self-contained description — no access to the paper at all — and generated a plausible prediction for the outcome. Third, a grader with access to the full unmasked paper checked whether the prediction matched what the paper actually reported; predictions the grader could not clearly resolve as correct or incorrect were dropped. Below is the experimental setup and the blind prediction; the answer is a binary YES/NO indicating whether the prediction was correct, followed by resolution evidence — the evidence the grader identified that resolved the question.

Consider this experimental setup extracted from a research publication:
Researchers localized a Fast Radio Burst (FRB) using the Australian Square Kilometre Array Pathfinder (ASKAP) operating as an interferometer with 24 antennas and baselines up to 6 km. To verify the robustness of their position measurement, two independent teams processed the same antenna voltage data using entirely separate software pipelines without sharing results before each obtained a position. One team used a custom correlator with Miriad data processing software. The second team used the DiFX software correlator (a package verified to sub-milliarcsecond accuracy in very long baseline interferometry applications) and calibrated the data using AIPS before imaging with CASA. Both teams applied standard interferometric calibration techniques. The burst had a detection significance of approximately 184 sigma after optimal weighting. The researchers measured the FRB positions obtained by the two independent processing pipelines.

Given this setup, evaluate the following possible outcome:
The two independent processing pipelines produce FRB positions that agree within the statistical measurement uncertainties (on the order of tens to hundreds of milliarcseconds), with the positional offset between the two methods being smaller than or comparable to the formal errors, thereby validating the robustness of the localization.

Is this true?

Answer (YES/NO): YES